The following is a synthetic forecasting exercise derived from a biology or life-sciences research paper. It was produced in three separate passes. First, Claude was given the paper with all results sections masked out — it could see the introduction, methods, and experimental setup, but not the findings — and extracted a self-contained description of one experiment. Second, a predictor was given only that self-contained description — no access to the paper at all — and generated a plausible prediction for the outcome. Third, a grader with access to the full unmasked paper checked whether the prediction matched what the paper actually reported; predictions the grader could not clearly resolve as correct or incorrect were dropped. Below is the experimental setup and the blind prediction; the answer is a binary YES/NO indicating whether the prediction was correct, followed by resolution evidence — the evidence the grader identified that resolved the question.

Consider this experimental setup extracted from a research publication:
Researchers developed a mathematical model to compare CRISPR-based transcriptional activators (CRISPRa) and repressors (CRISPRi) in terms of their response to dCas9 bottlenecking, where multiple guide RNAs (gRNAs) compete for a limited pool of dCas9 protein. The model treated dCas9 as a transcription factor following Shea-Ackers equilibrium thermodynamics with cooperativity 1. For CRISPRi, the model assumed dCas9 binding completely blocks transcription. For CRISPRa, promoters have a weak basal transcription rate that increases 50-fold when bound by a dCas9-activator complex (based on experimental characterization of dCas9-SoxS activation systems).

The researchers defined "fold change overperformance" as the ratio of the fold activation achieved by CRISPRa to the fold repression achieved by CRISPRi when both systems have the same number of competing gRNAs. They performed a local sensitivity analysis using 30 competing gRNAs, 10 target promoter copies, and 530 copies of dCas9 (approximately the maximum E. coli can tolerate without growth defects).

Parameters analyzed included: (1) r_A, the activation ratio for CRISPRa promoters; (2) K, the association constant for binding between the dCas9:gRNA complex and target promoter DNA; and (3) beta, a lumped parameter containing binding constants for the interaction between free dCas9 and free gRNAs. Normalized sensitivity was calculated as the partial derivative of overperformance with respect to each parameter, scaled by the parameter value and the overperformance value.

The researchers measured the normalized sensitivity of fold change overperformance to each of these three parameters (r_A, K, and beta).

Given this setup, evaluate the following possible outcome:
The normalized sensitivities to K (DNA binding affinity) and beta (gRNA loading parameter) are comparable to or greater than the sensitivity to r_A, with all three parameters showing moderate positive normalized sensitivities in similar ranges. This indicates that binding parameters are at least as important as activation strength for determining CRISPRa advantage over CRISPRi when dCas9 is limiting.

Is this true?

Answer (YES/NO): NO